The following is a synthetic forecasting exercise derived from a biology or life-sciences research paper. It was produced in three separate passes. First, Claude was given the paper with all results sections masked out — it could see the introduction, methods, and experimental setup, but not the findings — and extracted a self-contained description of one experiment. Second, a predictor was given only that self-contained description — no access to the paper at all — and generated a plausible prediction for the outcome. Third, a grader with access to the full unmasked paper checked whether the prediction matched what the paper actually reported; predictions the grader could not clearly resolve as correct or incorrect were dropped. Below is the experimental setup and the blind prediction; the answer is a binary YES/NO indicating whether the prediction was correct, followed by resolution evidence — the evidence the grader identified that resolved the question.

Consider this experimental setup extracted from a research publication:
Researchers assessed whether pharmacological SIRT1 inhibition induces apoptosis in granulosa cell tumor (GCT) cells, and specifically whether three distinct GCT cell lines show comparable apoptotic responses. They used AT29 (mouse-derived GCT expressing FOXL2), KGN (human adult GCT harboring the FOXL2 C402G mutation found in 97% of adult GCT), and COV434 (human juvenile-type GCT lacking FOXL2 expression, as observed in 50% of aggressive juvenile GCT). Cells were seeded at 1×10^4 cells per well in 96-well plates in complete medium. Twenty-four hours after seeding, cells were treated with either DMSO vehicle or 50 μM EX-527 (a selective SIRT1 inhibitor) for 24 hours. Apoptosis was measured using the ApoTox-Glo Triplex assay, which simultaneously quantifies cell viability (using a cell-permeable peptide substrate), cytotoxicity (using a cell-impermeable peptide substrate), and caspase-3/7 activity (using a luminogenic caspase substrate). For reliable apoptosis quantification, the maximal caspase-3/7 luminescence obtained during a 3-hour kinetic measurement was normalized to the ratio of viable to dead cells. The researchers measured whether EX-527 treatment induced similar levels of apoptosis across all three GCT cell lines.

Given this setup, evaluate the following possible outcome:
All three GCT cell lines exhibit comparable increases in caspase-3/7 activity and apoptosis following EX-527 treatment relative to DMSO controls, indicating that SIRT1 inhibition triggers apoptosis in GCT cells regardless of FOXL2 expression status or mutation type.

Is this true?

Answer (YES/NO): NO